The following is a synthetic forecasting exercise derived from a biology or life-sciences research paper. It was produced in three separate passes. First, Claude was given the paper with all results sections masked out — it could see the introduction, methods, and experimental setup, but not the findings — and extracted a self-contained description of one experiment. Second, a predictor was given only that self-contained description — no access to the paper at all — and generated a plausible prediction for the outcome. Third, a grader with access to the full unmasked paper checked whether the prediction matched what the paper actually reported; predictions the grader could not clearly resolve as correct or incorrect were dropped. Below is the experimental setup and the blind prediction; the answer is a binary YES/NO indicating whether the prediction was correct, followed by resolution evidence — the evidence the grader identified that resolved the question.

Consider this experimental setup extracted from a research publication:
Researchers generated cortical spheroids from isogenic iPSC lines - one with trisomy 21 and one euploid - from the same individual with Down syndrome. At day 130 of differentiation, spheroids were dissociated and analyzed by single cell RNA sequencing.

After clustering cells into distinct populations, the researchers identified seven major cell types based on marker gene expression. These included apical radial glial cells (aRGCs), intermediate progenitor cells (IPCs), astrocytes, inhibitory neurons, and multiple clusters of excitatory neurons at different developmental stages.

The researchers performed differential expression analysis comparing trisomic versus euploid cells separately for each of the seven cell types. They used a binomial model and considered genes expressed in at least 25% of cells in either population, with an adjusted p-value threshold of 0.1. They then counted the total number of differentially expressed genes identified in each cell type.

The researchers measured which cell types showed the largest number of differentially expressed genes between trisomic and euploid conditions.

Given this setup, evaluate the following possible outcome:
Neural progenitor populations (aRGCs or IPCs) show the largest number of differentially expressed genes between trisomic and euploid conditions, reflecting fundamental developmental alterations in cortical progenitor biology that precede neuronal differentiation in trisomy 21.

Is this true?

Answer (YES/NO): NO